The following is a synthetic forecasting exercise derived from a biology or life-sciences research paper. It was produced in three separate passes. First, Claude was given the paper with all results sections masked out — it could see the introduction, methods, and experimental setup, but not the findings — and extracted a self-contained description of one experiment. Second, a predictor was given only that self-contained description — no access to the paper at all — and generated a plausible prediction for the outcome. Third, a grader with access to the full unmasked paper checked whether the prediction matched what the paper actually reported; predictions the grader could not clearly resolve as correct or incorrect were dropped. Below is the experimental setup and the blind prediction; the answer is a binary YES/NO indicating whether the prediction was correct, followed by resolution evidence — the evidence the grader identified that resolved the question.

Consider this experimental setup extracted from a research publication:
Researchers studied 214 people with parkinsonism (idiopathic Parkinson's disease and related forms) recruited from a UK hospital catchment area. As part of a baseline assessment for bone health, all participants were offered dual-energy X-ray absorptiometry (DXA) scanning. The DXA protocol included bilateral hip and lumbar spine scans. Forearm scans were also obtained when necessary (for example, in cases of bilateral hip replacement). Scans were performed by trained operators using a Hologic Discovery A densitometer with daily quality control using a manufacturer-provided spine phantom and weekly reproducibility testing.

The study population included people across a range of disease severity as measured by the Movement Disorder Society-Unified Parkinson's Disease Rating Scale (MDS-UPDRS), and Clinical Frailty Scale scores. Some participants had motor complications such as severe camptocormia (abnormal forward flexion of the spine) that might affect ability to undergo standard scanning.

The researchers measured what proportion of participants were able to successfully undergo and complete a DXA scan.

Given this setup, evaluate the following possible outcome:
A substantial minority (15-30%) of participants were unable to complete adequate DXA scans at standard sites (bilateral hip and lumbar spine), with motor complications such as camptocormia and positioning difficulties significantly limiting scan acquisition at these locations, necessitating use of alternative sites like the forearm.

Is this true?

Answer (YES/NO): NO